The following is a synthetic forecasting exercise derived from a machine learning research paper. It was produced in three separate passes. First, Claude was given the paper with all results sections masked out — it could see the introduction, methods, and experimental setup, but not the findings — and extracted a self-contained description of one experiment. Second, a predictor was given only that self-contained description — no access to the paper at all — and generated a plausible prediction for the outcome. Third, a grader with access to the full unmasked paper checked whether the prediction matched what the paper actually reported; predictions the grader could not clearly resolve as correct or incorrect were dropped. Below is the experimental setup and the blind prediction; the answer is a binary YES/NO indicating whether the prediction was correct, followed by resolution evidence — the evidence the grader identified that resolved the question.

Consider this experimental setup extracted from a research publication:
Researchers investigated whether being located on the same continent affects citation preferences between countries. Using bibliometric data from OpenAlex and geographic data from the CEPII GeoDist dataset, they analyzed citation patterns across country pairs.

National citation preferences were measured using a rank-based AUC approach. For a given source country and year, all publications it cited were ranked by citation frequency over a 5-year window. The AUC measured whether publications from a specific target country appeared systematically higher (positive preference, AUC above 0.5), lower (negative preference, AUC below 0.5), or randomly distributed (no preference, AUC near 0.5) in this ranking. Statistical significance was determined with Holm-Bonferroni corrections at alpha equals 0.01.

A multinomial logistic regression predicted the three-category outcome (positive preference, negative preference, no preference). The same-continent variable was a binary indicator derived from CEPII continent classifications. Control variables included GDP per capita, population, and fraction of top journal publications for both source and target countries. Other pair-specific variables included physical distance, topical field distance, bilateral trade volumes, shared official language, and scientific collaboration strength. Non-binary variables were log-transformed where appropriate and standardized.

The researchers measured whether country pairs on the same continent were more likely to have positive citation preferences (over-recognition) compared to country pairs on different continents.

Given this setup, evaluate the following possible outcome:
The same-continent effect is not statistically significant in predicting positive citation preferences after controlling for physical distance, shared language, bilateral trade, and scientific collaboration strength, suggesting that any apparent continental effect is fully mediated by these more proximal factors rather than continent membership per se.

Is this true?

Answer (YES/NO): NO